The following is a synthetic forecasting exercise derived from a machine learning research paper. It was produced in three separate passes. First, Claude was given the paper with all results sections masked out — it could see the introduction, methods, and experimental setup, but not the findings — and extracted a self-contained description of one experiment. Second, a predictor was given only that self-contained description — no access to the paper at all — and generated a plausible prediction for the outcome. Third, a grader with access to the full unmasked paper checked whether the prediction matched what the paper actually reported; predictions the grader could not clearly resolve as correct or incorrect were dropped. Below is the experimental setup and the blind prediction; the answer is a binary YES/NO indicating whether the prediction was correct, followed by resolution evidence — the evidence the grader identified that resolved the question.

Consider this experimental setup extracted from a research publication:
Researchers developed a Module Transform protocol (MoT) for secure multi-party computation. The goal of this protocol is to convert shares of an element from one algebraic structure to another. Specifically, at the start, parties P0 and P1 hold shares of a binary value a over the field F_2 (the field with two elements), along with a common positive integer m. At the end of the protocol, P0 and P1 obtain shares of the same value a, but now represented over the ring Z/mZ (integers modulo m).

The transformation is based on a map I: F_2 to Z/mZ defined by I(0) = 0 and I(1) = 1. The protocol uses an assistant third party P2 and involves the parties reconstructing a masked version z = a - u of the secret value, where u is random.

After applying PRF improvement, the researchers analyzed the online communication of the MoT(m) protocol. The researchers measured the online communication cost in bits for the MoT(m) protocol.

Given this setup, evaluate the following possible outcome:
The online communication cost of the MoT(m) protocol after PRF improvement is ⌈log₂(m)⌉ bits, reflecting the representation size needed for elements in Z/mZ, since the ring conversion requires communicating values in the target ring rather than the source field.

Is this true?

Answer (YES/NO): NO